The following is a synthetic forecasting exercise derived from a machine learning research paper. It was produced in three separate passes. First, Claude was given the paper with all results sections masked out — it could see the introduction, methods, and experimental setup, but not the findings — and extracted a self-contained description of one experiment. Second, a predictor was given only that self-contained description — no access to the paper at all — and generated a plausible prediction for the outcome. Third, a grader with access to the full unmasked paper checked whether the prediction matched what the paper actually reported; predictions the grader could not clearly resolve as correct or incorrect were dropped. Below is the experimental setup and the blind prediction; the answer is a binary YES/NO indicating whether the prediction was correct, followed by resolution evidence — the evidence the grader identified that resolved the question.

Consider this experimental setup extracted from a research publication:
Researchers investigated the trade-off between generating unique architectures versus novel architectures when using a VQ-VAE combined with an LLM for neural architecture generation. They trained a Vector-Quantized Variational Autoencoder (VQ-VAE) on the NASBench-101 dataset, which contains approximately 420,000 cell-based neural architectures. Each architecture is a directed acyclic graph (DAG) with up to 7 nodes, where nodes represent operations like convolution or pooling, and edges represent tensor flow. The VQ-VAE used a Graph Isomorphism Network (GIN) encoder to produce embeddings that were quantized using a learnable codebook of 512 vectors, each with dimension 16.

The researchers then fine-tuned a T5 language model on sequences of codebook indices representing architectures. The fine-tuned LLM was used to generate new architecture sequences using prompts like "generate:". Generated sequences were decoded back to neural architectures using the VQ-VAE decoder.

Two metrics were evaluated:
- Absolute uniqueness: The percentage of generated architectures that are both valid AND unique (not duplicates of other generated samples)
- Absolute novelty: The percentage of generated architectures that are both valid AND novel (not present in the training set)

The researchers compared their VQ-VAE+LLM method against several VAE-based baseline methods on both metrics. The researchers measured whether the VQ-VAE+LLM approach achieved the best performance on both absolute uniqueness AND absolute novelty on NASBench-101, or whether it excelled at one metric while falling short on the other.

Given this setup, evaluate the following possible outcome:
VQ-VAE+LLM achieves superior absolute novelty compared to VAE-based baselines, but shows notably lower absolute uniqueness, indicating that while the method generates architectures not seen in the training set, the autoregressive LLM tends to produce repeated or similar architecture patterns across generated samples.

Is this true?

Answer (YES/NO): NO